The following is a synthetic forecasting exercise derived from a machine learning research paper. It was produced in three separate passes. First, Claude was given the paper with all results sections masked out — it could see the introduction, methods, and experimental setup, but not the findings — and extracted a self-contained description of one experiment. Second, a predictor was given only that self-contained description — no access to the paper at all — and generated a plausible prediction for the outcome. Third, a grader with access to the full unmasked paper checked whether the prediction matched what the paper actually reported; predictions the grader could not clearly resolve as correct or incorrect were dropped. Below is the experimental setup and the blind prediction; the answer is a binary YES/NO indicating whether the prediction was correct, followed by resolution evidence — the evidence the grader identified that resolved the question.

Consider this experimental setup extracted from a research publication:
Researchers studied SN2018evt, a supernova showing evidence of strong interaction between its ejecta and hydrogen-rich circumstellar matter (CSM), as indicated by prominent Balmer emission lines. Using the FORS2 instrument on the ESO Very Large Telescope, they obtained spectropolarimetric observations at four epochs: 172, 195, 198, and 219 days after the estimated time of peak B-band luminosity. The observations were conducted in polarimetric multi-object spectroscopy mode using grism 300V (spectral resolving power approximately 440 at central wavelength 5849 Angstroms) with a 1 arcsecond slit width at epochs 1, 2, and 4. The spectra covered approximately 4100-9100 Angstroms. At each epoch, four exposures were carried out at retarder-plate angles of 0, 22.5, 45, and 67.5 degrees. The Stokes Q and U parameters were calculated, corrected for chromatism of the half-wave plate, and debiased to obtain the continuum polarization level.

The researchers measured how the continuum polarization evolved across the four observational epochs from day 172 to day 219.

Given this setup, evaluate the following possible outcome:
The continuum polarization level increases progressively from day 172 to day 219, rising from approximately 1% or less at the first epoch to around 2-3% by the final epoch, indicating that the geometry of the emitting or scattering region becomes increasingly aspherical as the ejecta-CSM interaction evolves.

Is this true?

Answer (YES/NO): NO